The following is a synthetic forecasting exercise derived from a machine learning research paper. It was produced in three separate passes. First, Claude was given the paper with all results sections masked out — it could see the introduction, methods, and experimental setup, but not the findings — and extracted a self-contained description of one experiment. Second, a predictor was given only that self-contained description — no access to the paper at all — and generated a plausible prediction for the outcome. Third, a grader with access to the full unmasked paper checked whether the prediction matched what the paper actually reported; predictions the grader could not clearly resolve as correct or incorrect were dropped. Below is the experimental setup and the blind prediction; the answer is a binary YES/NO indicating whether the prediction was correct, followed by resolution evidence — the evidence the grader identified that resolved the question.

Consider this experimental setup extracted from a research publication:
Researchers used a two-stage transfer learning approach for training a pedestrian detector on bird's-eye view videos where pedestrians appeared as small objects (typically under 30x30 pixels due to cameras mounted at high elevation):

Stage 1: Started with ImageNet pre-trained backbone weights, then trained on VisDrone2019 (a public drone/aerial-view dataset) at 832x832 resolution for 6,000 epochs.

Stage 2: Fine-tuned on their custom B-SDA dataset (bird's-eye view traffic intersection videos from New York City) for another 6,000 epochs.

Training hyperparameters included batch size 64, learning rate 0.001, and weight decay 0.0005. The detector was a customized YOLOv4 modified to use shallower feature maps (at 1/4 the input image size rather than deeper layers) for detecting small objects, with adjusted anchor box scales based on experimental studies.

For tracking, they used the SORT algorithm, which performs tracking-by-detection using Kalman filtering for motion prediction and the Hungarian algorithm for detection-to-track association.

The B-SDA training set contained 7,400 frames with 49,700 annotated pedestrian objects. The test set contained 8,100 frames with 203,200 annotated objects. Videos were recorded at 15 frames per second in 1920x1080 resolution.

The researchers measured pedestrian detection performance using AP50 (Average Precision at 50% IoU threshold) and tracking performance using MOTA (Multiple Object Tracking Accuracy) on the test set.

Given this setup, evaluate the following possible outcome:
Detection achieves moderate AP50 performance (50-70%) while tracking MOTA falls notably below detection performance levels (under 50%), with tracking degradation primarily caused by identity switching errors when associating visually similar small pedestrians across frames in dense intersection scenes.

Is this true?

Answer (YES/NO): NO